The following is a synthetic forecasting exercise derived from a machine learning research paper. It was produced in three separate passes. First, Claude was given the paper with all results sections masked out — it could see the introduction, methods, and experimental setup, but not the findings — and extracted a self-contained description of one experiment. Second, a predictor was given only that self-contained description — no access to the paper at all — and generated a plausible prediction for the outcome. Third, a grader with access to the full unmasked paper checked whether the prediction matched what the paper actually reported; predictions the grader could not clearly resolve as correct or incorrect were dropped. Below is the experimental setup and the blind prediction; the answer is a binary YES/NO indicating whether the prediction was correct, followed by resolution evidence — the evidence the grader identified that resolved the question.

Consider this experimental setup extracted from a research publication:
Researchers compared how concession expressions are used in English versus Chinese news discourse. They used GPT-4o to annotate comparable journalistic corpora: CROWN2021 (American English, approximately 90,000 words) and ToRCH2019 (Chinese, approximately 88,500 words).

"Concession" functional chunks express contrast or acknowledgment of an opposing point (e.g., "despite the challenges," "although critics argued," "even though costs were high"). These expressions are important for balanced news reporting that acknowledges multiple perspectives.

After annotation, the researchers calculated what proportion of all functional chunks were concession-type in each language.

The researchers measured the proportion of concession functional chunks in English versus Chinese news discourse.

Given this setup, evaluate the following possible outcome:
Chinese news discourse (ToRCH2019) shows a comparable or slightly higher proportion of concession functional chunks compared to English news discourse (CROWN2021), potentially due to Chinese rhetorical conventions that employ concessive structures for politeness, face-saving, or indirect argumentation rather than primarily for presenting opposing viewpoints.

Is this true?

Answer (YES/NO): NO